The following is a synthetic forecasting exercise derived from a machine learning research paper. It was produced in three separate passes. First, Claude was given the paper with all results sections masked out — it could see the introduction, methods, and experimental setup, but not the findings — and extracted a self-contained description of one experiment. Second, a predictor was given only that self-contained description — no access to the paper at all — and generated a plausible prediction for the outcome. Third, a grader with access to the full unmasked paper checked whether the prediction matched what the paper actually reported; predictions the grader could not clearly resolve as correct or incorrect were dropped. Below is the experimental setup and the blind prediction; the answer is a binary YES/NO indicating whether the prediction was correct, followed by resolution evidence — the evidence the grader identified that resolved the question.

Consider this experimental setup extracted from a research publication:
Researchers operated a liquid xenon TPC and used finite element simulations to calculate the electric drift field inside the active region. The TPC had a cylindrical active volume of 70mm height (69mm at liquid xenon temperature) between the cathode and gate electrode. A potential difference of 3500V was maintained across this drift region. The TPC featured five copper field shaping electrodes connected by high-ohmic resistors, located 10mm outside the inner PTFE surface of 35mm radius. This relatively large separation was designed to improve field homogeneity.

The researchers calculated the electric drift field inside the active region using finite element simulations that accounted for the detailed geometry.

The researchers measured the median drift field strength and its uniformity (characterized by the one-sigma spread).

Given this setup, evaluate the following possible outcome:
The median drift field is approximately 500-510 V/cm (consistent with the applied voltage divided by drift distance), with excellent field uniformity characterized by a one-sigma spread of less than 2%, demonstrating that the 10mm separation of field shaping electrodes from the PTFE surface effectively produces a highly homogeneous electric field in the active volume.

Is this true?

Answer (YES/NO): NO